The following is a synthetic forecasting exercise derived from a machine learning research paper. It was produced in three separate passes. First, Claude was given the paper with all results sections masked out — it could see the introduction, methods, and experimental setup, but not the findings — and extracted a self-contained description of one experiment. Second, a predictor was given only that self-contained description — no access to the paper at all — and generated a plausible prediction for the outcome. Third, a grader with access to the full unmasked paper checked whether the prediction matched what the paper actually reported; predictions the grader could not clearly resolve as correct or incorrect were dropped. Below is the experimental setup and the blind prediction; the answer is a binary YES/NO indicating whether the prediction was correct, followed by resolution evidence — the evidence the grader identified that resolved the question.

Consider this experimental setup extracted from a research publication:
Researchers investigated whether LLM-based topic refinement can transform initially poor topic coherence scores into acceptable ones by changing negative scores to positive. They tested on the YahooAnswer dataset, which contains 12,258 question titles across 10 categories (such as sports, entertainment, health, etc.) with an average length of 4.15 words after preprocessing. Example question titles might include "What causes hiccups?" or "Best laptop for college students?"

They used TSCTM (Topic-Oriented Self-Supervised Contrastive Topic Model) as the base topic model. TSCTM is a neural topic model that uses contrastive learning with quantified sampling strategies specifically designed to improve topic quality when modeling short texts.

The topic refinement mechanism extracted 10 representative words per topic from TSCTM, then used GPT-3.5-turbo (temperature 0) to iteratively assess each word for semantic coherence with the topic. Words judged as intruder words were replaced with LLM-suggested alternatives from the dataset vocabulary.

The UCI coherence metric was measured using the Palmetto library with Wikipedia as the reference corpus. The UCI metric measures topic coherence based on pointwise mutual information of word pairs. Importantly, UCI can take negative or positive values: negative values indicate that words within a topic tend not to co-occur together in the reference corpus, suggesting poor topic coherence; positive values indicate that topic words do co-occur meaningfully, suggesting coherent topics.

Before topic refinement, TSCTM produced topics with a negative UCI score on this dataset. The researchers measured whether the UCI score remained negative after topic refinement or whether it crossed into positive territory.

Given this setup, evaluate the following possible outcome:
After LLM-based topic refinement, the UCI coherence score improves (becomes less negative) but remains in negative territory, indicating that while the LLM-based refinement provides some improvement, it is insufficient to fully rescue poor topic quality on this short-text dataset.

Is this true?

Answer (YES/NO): NO